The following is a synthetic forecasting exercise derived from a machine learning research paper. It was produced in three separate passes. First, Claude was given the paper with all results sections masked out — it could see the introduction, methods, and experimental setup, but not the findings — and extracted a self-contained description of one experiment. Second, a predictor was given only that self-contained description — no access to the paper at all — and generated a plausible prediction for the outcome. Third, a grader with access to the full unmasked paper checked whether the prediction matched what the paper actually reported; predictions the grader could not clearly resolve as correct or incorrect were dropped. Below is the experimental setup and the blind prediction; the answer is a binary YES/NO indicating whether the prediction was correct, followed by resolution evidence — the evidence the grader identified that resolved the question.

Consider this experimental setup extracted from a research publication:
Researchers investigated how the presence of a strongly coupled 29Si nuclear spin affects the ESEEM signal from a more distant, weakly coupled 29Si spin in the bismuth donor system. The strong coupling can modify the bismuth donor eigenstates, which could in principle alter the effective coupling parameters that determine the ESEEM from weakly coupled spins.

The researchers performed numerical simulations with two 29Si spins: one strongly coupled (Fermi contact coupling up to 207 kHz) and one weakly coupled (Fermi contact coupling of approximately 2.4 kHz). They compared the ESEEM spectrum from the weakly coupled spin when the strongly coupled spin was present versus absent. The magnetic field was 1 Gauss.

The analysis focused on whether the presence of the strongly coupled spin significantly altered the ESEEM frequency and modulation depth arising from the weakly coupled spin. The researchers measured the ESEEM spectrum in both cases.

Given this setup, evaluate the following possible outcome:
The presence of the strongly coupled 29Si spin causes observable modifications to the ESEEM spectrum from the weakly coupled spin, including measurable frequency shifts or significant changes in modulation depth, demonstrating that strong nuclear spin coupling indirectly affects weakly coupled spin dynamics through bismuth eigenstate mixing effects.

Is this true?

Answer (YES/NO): NO